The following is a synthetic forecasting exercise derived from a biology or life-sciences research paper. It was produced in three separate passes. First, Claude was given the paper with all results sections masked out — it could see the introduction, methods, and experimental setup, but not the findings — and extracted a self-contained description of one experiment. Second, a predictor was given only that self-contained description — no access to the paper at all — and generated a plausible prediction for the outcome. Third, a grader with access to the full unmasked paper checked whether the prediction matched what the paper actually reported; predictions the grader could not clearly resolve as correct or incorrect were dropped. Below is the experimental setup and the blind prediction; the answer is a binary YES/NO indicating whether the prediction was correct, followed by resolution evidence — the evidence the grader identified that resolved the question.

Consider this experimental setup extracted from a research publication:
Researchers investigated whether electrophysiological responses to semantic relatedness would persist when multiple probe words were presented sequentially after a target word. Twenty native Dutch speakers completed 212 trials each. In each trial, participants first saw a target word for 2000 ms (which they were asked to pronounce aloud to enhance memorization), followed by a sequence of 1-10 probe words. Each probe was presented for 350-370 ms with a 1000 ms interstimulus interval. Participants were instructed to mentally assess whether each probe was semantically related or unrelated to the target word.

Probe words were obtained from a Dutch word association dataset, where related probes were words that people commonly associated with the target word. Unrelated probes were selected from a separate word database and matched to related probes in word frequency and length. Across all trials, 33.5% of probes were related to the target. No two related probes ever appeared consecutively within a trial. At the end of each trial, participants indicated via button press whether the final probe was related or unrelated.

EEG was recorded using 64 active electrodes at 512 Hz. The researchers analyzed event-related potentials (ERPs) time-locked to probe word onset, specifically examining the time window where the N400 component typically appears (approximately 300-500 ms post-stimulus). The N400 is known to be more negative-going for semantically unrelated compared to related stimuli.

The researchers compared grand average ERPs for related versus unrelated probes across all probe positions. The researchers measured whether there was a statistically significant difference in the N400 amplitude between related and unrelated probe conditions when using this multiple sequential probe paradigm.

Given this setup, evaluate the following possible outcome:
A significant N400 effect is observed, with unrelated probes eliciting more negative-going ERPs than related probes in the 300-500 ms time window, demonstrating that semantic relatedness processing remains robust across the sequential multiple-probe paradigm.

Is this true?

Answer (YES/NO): YES